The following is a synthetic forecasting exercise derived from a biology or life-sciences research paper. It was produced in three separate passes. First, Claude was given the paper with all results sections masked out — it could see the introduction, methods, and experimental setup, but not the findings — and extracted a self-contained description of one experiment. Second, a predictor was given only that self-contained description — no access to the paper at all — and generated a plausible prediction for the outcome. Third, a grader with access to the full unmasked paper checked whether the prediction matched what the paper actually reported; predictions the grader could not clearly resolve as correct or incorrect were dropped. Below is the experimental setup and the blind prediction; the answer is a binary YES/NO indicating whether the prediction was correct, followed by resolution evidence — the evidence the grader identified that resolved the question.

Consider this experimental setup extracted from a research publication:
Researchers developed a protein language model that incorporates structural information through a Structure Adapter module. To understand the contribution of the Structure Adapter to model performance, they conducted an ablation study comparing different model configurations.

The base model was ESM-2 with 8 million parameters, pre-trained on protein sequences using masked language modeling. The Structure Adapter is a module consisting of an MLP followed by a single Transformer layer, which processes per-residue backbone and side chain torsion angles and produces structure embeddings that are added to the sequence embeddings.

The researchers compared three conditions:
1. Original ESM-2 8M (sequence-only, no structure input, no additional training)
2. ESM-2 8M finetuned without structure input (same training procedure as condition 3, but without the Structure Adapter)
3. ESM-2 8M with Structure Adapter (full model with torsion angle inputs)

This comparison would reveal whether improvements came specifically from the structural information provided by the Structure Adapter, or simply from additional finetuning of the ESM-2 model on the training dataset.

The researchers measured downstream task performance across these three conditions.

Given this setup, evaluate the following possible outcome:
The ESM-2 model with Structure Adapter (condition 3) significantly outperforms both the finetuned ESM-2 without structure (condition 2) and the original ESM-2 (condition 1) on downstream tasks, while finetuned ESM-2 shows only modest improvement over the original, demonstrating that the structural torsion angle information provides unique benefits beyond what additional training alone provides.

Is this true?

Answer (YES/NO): YES